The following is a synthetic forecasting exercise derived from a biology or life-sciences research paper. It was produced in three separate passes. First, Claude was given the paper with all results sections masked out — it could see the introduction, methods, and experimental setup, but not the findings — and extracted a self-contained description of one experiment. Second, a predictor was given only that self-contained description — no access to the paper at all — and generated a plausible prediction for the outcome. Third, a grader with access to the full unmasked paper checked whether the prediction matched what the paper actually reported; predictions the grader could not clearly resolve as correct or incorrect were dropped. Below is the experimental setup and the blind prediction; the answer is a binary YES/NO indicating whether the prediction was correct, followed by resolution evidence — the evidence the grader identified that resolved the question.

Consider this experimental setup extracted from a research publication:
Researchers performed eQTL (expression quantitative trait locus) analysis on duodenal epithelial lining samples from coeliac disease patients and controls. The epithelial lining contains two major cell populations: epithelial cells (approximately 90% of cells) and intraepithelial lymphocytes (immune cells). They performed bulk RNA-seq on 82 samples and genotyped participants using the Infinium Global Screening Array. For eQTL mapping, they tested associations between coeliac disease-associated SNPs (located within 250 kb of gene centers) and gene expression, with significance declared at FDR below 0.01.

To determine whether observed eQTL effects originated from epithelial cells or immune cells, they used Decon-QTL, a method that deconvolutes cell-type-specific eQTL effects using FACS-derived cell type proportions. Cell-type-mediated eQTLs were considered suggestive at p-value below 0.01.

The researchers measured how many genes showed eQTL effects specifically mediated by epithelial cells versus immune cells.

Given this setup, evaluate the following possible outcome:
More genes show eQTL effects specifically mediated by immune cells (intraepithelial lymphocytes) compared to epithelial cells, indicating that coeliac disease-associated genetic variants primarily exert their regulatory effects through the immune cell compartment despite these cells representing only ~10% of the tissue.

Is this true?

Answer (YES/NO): YES